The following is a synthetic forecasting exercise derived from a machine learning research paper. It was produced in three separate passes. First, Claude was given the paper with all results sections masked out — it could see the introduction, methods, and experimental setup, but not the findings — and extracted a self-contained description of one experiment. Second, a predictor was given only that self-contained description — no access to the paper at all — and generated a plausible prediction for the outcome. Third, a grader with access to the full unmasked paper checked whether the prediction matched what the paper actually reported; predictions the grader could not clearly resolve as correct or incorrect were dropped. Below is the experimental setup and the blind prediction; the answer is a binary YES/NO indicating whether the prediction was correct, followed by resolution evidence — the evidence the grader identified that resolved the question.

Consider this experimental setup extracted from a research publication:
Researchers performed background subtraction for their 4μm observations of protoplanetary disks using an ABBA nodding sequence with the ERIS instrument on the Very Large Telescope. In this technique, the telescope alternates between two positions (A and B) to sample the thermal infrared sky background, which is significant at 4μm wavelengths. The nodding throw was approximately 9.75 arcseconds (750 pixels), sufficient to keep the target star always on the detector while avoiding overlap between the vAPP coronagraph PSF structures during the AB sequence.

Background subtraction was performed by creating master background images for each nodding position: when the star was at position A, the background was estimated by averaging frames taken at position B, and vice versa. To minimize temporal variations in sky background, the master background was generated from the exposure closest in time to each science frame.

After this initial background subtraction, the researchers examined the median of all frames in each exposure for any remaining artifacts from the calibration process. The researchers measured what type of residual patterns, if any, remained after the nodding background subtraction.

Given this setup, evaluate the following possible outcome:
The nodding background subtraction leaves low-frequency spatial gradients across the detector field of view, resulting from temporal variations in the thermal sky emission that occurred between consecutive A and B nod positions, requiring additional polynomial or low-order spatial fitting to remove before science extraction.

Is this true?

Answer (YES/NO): NO